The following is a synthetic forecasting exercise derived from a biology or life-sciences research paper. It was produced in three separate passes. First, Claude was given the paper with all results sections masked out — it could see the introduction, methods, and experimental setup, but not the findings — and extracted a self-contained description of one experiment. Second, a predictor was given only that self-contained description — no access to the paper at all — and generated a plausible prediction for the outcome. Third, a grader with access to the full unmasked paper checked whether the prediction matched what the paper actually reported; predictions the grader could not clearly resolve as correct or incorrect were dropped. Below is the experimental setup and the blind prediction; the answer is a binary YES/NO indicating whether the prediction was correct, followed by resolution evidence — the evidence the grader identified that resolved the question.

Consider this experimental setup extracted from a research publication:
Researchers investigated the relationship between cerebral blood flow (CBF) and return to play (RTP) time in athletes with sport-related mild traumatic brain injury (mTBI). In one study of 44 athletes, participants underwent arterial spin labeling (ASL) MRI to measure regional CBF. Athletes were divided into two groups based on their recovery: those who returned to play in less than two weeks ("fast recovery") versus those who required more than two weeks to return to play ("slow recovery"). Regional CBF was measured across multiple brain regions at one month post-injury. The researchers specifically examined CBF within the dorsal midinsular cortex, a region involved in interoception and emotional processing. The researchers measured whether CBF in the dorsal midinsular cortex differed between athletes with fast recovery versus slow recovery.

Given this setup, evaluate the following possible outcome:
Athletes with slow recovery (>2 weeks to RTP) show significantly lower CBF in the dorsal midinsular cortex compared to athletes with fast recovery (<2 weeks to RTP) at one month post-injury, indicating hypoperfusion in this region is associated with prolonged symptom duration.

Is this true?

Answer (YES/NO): YES